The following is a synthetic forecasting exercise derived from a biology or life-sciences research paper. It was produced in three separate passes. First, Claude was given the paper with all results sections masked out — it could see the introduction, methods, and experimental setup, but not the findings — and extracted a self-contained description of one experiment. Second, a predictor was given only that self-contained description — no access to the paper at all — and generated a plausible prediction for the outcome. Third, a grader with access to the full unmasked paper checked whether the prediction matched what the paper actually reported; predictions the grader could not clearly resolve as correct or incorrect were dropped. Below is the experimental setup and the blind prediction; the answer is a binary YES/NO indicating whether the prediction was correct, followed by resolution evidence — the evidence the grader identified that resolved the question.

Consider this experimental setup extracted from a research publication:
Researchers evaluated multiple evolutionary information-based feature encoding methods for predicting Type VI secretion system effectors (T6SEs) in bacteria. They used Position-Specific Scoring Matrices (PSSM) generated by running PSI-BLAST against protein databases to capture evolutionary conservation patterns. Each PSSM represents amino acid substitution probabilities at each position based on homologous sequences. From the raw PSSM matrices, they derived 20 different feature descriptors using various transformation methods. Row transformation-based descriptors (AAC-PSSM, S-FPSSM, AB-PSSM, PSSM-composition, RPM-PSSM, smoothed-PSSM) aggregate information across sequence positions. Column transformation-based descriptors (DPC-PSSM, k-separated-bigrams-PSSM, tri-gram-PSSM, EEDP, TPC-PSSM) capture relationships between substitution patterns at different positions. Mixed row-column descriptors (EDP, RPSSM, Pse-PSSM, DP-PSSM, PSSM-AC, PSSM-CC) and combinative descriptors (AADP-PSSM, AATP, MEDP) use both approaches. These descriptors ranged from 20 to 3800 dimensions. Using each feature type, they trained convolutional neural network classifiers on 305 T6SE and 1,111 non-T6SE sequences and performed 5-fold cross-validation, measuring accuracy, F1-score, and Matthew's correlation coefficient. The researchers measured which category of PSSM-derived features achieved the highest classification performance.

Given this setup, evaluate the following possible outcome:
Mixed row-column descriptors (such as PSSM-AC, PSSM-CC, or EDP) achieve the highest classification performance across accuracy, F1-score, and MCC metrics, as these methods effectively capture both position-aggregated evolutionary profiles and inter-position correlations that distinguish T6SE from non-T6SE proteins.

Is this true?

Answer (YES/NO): NO